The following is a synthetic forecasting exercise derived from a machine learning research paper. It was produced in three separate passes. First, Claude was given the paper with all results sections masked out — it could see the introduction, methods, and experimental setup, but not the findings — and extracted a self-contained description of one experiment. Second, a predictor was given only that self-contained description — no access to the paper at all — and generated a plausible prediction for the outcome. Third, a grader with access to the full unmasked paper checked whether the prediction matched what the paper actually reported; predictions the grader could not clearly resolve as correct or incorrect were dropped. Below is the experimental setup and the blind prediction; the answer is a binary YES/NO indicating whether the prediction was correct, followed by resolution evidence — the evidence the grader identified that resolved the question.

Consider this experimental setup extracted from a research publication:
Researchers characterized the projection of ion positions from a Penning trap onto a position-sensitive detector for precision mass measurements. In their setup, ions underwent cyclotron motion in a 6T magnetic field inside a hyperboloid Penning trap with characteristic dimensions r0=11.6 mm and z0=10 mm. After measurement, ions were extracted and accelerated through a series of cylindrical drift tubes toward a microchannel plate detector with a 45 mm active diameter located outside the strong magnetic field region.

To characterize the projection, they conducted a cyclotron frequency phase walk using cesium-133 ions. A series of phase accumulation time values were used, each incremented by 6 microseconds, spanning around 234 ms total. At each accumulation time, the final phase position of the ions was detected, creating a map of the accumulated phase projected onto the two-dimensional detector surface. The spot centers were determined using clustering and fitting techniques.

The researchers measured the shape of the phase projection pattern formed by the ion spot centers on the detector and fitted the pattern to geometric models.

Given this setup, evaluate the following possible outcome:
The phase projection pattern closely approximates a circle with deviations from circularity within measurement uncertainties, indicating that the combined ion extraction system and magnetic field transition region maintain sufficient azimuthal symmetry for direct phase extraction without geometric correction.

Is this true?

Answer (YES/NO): NO